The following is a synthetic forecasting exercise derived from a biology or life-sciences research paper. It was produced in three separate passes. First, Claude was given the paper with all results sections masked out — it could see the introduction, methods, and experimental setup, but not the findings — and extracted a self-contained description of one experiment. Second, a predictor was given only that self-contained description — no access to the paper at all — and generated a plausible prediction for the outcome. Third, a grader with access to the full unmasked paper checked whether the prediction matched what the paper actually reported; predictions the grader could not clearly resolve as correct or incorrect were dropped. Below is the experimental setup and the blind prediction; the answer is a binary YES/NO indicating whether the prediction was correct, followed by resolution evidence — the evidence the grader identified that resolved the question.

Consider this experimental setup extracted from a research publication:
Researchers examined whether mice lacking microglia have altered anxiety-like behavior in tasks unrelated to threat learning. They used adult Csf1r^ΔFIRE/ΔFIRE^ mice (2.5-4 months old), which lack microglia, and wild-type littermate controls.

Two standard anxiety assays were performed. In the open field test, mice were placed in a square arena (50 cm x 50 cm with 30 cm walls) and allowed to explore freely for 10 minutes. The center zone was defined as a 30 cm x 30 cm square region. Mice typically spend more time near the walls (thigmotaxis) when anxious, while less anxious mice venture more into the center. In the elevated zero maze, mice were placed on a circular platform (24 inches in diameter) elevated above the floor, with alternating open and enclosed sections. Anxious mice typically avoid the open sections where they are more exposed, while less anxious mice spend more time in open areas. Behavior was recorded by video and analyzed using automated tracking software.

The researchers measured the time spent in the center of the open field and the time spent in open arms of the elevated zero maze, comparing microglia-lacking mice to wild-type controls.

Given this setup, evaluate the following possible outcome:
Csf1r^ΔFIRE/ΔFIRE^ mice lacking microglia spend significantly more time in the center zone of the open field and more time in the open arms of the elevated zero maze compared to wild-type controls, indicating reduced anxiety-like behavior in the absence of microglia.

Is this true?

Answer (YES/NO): NO